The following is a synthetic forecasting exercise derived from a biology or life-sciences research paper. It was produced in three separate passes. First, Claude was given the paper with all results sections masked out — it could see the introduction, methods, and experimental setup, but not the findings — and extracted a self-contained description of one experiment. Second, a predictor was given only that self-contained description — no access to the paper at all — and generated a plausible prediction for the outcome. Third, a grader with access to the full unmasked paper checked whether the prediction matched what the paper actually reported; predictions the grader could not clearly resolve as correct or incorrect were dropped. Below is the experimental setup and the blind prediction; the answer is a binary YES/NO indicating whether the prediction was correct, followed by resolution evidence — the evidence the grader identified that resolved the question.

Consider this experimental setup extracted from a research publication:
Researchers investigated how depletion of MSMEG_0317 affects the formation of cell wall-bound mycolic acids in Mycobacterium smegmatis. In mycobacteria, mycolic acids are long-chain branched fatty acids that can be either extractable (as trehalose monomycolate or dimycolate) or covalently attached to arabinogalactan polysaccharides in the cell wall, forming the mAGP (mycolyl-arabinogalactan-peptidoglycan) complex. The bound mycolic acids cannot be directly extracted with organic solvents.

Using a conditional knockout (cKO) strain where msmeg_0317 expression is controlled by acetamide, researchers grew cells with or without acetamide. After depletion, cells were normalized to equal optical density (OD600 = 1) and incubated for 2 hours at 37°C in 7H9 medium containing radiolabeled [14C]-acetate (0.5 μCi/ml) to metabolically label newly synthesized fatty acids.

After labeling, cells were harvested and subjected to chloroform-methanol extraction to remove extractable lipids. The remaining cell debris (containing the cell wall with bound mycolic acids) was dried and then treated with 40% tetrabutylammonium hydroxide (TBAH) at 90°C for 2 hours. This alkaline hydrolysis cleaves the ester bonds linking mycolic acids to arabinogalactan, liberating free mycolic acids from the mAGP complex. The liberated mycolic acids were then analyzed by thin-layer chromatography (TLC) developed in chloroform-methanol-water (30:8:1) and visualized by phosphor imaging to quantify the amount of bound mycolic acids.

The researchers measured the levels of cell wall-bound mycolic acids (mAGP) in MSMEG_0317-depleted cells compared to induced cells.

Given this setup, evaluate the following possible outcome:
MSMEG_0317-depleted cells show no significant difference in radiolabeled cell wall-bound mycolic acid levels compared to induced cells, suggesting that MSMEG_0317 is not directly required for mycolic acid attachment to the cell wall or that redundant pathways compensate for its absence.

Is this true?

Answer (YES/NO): NO